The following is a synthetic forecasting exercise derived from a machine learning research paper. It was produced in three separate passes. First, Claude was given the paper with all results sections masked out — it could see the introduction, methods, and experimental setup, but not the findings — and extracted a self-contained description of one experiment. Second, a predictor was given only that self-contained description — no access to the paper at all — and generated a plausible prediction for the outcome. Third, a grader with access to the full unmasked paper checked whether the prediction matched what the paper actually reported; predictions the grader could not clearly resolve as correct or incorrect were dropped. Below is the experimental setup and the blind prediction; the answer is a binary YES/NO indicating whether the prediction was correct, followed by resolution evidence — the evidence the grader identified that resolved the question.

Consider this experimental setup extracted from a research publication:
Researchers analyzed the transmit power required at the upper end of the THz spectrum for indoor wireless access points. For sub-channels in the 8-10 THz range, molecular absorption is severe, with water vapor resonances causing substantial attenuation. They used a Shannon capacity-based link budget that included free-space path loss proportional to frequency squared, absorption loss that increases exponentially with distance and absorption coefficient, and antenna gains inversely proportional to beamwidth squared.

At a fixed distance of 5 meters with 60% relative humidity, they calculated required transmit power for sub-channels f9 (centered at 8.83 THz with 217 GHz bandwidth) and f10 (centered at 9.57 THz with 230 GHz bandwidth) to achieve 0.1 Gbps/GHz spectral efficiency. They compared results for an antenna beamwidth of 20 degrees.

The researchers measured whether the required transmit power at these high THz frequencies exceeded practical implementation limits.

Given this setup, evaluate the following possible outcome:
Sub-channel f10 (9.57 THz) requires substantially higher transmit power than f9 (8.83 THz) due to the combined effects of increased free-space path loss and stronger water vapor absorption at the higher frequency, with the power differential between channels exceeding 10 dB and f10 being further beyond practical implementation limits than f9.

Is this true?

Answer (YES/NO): YES